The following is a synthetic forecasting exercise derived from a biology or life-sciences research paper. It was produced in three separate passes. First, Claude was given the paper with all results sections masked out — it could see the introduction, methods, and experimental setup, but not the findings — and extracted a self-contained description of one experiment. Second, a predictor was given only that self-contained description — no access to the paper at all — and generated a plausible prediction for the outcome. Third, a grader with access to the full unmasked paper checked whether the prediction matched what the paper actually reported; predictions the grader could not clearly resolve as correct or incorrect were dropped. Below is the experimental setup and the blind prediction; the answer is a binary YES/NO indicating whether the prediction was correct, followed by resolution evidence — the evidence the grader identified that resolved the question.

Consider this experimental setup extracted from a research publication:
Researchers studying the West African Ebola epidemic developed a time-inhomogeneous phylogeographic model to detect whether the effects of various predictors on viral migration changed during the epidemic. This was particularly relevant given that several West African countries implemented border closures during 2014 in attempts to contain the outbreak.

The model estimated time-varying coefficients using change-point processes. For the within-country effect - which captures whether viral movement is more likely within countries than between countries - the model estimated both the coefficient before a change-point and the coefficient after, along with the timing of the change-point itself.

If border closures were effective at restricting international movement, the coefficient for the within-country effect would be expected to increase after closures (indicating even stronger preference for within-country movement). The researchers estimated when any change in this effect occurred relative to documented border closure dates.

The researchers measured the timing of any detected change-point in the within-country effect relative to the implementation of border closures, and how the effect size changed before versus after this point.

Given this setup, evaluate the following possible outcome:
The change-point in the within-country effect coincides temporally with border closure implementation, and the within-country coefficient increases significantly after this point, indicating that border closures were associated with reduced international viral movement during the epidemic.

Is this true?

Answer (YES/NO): NO